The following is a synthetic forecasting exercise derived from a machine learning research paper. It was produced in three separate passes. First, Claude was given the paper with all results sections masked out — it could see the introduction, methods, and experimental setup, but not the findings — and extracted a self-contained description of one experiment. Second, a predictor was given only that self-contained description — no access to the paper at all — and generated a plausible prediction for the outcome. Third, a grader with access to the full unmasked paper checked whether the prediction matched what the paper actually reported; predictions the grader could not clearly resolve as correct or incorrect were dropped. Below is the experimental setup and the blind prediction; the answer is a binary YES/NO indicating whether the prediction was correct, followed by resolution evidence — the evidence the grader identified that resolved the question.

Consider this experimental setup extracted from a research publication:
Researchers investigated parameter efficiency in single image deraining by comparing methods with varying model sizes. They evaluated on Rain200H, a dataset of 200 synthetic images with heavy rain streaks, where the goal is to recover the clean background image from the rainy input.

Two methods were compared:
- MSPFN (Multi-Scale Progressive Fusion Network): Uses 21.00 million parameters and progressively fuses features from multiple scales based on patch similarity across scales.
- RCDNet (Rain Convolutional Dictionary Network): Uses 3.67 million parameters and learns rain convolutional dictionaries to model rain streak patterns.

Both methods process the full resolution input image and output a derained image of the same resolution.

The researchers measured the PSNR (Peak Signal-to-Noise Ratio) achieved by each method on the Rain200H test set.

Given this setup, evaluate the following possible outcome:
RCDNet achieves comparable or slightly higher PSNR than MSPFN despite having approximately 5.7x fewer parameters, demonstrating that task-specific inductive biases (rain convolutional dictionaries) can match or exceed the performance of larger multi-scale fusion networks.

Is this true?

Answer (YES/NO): NO